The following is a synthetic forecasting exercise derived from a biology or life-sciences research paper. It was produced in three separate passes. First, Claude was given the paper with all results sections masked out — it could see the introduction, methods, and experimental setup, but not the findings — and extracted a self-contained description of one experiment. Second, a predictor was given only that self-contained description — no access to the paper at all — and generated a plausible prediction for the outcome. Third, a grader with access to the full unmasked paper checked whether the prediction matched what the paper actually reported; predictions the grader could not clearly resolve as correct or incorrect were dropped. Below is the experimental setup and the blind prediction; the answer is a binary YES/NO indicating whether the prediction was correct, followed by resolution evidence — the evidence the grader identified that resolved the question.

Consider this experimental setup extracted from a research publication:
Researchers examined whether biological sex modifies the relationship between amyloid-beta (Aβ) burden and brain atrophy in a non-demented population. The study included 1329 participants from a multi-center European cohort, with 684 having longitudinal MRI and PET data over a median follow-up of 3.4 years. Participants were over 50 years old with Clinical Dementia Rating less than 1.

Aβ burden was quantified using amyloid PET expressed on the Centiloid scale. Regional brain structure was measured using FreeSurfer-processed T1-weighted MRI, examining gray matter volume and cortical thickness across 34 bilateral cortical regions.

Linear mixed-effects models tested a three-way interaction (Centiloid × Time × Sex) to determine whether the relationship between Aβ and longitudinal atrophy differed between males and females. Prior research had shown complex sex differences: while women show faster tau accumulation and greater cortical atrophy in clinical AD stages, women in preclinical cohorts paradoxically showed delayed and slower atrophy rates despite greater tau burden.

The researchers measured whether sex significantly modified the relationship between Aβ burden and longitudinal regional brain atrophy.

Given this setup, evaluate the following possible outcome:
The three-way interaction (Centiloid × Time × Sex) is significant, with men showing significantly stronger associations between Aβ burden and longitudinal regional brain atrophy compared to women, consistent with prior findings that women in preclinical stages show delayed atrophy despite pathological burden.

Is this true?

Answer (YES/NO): NO